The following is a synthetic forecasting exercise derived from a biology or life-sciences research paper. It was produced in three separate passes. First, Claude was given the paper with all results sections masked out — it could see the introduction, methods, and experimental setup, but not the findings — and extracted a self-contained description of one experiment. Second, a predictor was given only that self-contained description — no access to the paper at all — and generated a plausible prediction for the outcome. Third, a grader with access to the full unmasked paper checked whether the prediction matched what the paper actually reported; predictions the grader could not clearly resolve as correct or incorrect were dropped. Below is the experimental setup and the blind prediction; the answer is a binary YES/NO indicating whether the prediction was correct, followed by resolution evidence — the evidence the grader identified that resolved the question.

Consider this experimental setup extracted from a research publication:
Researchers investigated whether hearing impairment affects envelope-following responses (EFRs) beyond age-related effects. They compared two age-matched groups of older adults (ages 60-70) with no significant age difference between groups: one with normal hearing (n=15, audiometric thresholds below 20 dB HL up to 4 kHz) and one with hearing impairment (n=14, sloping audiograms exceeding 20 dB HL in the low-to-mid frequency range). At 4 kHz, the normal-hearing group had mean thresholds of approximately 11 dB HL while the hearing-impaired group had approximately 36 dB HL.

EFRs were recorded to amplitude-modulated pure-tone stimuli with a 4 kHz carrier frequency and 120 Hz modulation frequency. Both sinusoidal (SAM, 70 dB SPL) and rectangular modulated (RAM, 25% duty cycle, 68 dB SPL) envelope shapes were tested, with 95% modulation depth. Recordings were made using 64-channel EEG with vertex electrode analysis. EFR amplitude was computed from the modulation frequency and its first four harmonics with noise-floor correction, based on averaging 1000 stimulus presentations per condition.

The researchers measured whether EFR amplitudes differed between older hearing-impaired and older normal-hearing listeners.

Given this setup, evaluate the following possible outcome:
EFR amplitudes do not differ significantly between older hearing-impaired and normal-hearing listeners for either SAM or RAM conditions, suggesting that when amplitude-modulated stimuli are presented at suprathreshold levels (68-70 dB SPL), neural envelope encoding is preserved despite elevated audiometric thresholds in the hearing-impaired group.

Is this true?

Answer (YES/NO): NO